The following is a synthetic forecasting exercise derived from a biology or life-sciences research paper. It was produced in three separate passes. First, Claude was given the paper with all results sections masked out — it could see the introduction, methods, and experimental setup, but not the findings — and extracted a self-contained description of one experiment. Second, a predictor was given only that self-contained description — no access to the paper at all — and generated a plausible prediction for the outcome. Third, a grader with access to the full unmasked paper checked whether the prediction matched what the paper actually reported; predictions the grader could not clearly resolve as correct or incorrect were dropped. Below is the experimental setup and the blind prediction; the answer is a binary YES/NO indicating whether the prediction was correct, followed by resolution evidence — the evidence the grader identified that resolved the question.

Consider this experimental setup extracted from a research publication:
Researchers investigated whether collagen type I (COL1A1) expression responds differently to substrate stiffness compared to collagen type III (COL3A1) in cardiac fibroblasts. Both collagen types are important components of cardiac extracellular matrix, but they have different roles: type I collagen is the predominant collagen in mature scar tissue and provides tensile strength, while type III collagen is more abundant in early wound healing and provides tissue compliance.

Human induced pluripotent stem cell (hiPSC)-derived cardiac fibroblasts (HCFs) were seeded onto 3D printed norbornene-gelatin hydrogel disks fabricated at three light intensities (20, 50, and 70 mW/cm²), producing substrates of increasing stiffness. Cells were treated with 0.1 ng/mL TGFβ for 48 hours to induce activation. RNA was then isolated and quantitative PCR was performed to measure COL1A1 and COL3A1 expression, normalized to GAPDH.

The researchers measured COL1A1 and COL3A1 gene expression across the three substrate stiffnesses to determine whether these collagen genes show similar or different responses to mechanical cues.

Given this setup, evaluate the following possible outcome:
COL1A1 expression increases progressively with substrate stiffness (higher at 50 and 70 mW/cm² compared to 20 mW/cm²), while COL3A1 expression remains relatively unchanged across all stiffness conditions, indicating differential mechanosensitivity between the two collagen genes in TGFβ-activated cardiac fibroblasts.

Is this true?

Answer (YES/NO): YES